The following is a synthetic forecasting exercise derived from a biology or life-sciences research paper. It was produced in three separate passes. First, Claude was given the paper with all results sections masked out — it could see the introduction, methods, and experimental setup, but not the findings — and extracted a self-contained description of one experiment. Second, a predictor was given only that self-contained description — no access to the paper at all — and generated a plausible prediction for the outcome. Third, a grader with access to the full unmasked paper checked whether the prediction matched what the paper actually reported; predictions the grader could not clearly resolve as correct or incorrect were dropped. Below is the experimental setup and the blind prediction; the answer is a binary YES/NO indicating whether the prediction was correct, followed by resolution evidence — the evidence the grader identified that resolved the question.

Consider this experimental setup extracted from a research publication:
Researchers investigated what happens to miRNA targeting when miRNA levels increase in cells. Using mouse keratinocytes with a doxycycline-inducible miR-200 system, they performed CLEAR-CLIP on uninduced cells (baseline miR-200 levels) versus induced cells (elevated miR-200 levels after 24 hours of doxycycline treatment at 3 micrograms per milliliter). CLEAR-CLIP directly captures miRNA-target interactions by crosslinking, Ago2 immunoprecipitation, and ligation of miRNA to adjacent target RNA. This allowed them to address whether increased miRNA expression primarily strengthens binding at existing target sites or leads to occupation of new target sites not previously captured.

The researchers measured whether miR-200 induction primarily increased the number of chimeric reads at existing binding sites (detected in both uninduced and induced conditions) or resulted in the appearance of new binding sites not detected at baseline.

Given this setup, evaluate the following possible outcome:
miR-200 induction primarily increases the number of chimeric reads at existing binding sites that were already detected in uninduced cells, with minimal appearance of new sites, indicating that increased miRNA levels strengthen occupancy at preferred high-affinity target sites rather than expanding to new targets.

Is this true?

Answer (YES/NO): YES